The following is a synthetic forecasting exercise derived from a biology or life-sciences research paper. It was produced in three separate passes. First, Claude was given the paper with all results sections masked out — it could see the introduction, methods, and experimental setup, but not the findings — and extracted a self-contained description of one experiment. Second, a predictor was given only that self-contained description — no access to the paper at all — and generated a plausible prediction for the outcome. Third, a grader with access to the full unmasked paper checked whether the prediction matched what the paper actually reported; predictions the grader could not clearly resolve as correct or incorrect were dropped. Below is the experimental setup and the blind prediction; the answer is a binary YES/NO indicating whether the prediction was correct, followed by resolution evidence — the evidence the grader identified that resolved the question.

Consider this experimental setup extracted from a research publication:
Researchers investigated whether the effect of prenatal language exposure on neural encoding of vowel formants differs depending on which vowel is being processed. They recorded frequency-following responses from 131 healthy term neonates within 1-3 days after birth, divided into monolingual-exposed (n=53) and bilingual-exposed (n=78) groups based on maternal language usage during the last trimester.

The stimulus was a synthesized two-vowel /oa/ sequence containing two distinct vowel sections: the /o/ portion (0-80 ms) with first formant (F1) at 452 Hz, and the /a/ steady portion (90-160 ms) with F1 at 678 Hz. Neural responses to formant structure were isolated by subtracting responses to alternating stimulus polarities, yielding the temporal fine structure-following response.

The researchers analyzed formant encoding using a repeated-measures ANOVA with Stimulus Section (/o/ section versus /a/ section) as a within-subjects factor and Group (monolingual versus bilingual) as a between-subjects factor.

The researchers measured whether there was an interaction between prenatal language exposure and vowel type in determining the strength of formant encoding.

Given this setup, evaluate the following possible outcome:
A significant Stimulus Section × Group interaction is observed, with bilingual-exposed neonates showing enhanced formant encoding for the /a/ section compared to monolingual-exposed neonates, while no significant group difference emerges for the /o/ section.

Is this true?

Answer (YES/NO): NO